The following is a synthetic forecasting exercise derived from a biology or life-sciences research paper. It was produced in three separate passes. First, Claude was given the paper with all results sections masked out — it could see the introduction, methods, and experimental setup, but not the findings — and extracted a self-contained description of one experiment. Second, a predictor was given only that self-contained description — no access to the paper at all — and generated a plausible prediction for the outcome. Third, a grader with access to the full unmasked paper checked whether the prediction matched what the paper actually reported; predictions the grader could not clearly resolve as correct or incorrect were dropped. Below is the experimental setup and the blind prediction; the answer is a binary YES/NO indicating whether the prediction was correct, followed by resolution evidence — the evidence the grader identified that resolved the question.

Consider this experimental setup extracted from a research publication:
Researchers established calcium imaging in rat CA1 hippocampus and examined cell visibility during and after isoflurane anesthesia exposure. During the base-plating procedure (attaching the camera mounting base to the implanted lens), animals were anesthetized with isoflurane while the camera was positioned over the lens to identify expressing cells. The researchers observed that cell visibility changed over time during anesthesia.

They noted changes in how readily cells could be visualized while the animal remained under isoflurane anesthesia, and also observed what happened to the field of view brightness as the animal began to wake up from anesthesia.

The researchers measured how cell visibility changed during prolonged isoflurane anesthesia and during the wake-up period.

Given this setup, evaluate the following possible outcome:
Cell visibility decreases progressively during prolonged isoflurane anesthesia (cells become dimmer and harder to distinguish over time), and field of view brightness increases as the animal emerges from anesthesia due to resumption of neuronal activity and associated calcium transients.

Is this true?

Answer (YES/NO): YES